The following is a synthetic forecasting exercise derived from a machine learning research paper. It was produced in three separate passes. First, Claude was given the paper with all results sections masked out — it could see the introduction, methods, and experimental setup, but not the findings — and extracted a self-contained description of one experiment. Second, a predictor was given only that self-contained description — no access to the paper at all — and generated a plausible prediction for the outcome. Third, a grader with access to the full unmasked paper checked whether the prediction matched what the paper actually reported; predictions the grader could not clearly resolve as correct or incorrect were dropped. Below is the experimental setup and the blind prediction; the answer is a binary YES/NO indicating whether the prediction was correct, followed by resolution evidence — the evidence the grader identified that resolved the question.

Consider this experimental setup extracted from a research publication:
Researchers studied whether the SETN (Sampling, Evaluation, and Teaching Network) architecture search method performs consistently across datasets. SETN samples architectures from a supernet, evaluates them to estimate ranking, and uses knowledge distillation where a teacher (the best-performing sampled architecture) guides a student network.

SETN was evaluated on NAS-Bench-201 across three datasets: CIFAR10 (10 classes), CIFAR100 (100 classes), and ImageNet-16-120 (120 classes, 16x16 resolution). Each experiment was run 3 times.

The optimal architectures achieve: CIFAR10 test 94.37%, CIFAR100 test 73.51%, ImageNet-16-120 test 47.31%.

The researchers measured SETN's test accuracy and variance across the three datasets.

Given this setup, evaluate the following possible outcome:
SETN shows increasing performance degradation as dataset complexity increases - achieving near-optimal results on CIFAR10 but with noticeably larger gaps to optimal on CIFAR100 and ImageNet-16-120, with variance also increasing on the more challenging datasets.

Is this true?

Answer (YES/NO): NO